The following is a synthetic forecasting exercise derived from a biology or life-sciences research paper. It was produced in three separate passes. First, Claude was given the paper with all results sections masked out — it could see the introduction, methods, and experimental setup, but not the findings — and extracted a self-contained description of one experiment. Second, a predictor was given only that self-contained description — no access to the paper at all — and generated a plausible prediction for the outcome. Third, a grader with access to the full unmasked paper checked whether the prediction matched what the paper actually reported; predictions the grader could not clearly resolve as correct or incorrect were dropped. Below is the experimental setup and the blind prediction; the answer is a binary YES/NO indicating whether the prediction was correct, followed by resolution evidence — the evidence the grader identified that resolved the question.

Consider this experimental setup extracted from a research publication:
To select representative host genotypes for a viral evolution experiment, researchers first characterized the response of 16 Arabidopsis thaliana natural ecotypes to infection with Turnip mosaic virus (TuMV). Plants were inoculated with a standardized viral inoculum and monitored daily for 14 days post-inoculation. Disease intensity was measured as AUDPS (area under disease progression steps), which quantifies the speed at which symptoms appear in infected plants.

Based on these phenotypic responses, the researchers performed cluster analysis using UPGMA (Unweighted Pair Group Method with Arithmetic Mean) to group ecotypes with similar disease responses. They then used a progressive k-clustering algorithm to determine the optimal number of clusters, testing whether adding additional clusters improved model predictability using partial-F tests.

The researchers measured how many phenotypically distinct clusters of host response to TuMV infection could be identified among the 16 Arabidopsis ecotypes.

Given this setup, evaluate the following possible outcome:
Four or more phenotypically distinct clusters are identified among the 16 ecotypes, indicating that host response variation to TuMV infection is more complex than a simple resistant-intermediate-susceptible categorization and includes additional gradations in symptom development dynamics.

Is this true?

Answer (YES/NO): YES